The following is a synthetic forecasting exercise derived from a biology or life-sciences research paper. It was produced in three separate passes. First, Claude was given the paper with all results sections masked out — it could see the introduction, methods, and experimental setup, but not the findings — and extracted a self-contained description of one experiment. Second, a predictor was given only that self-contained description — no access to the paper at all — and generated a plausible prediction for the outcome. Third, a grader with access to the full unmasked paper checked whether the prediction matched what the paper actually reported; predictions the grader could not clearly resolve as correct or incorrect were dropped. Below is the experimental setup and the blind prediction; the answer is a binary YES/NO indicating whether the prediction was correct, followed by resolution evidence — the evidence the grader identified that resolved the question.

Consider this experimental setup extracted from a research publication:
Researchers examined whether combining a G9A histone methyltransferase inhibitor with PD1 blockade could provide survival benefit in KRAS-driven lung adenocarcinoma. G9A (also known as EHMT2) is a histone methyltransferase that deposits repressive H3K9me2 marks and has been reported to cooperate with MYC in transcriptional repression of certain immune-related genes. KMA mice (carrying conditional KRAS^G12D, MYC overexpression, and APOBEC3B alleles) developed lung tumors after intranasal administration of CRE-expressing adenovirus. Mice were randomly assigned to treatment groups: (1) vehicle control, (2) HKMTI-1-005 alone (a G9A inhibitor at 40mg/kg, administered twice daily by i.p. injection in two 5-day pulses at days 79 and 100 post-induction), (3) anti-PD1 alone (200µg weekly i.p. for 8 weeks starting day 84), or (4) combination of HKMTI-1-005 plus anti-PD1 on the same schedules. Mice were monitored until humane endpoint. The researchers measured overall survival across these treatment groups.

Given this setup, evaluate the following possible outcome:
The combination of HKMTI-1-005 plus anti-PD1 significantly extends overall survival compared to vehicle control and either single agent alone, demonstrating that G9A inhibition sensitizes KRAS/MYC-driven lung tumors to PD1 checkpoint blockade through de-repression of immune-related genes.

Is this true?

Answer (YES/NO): NO